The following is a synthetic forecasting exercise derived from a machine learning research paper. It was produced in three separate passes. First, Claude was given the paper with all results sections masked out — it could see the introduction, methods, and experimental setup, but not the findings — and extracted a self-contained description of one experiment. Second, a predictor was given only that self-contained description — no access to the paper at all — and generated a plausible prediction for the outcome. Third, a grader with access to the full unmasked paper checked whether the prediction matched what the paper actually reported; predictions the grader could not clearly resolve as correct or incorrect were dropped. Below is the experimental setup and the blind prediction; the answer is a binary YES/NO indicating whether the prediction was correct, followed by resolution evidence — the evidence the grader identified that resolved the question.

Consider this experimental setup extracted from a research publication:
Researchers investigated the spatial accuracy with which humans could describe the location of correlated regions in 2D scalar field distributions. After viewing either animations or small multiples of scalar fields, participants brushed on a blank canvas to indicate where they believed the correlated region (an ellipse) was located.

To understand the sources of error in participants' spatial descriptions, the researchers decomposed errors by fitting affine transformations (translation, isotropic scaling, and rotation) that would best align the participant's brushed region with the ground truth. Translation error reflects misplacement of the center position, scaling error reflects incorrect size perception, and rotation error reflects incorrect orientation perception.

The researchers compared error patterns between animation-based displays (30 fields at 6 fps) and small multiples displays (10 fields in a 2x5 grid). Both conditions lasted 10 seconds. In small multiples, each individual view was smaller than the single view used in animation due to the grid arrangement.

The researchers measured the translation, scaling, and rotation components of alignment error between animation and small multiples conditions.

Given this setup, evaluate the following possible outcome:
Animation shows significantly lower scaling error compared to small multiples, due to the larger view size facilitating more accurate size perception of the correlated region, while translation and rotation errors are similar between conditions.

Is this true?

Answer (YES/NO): NO